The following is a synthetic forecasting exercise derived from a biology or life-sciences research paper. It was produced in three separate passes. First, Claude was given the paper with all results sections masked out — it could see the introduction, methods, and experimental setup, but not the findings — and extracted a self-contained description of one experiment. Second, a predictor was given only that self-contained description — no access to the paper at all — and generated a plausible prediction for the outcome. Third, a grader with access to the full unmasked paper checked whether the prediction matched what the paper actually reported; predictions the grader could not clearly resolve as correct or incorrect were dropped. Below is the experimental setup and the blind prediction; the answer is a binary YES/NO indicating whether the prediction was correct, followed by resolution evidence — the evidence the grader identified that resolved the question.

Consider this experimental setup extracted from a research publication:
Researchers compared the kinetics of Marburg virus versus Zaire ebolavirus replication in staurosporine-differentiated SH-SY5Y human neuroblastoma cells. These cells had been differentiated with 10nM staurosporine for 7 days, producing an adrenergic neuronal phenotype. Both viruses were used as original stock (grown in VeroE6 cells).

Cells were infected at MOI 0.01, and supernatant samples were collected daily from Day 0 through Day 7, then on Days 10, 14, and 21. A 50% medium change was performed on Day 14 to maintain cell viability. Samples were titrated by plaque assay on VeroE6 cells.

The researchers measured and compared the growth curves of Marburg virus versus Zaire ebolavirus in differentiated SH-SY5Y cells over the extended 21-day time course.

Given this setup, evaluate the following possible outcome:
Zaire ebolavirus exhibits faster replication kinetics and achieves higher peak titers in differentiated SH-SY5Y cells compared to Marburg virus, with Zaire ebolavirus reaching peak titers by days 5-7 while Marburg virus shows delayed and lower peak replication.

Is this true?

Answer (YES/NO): NO